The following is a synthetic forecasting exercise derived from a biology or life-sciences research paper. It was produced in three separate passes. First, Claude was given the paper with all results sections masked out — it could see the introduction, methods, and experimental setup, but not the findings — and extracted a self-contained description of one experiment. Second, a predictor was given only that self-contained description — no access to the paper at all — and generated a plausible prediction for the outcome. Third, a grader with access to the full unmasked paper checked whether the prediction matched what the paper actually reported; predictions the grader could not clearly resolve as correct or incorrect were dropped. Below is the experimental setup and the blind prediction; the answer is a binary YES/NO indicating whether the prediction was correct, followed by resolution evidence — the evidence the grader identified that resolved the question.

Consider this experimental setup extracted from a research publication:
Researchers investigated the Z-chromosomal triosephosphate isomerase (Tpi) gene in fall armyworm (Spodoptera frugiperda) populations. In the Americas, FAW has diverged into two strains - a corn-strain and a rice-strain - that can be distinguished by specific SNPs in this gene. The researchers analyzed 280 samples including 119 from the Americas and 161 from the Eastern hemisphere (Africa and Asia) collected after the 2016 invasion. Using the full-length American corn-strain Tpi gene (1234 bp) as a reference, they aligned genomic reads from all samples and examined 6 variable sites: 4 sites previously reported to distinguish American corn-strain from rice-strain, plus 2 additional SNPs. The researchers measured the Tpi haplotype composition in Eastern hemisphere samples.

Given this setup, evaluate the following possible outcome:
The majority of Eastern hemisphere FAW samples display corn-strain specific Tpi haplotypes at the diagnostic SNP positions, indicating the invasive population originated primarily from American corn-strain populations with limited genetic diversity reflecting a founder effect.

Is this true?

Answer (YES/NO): YES